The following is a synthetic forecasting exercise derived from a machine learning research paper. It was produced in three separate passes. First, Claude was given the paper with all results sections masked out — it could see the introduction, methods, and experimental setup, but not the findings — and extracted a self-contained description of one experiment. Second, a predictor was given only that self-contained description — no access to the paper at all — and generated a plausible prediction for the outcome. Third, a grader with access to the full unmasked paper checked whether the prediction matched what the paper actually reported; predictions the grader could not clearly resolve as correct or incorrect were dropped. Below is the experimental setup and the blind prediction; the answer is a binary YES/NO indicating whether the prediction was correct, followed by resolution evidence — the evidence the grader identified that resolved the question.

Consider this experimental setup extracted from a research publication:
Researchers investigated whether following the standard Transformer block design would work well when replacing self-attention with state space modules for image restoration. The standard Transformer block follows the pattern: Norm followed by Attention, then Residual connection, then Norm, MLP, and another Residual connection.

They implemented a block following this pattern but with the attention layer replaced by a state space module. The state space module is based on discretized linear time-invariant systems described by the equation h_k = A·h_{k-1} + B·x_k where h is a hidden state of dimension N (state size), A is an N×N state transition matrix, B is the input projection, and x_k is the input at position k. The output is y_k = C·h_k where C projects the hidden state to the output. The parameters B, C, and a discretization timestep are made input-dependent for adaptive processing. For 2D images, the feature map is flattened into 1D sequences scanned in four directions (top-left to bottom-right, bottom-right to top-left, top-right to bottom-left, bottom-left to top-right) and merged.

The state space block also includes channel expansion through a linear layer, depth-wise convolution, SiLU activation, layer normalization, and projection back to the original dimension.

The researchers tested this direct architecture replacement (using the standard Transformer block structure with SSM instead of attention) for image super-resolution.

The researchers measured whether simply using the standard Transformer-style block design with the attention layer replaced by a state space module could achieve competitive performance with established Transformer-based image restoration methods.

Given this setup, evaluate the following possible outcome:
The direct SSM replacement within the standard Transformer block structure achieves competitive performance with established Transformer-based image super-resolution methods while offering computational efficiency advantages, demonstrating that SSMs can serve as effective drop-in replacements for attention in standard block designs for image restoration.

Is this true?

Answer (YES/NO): NO